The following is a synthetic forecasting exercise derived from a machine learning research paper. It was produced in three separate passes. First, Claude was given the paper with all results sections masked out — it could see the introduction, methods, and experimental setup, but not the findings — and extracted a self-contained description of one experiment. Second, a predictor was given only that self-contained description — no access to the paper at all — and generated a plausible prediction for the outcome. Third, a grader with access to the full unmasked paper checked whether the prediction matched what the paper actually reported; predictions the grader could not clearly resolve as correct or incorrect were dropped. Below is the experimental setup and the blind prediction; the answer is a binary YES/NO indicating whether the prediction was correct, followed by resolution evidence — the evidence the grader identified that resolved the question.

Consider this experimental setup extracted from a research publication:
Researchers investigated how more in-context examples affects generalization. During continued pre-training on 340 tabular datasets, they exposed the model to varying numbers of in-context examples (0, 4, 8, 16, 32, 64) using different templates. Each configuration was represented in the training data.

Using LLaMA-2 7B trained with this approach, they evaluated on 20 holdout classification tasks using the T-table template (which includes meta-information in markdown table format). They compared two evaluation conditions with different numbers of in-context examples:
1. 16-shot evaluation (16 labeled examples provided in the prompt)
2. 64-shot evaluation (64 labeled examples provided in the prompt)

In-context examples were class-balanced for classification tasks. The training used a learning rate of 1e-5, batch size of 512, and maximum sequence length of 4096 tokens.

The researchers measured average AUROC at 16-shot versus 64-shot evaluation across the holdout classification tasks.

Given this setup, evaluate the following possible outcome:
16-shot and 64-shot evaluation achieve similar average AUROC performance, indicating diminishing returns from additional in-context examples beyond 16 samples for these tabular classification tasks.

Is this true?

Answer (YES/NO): YES